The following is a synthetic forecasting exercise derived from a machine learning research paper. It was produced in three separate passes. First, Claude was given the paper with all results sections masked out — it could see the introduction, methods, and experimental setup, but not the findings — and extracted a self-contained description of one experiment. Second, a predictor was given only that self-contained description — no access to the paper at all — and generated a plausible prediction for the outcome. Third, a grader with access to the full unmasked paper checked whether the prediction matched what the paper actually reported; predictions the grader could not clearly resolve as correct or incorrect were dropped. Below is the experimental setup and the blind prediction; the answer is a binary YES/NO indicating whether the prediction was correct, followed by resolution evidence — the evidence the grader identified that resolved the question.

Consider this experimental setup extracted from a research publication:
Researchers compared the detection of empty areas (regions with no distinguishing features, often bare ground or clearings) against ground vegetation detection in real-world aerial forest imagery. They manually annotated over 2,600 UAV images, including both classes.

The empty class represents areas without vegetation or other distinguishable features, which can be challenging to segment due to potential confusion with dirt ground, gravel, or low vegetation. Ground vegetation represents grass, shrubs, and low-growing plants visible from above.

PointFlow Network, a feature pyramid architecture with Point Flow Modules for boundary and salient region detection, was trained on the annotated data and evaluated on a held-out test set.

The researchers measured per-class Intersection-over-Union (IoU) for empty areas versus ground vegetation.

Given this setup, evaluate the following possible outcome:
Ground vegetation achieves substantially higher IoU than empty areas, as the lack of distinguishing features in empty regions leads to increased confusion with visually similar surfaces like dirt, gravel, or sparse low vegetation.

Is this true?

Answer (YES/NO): YES